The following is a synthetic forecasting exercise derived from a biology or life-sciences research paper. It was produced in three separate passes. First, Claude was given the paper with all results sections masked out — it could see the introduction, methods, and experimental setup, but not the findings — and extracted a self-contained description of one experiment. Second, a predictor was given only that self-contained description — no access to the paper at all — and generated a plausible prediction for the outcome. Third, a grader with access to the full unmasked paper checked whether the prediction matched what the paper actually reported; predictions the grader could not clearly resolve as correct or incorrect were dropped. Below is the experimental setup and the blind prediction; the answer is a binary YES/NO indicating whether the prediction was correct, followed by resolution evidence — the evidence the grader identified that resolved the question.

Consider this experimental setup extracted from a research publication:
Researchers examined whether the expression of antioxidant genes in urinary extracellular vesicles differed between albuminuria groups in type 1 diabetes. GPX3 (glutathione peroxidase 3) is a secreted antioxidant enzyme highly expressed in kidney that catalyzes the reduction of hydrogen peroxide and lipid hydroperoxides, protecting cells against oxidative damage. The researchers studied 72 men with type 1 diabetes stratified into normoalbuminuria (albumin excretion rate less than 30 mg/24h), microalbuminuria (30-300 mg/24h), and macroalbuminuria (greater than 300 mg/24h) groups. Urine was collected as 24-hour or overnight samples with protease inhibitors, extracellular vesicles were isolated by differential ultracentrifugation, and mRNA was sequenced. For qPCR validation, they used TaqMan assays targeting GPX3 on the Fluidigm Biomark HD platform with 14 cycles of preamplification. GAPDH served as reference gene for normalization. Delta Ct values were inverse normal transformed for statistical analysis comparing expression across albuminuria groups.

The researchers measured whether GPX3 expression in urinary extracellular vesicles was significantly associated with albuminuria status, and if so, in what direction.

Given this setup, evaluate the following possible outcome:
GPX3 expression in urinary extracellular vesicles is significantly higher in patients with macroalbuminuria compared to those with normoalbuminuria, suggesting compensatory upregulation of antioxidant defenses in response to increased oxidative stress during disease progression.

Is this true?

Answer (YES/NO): YES